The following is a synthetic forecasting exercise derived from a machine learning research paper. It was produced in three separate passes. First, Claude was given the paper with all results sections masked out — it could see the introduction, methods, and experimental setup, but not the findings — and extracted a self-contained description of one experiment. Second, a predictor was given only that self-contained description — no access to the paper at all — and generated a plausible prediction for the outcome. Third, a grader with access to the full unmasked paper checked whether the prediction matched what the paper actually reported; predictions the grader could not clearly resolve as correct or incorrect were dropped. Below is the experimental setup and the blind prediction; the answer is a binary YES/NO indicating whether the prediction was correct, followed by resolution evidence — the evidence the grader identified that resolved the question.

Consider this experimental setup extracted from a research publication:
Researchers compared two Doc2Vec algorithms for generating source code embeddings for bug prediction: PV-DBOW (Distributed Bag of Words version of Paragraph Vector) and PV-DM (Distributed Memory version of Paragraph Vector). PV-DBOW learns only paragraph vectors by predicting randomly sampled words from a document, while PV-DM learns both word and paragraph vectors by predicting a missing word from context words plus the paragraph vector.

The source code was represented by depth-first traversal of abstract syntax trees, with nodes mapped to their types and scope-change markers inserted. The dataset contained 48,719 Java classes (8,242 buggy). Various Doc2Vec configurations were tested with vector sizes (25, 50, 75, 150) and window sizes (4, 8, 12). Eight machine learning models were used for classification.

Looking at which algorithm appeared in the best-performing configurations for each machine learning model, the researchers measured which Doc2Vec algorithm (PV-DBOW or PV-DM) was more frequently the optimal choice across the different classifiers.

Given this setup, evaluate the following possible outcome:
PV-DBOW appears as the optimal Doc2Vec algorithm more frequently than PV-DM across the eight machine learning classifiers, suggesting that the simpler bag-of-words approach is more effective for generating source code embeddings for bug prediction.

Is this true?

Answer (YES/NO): YES